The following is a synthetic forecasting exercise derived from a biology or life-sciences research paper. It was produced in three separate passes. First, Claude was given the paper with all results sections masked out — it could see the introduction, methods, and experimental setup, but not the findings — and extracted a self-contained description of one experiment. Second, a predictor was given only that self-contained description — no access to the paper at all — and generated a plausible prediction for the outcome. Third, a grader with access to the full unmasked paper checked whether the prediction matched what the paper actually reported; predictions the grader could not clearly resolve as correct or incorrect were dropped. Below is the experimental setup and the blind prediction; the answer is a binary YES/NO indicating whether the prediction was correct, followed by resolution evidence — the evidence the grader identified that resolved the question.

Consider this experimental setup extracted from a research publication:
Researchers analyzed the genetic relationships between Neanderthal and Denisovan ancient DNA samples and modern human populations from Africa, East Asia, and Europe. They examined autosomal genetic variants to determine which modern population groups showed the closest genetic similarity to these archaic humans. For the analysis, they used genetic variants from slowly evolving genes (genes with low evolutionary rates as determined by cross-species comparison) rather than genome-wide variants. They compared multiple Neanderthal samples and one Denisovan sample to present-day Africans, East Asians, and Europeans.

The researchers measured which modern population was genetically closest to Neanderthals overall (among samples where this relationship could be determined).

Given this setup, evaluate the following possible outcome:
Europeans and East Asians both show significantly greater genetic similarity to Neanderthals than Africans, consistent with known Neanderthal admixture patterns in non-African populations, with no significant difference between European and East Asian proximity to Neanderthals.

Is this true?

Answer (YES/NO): NO